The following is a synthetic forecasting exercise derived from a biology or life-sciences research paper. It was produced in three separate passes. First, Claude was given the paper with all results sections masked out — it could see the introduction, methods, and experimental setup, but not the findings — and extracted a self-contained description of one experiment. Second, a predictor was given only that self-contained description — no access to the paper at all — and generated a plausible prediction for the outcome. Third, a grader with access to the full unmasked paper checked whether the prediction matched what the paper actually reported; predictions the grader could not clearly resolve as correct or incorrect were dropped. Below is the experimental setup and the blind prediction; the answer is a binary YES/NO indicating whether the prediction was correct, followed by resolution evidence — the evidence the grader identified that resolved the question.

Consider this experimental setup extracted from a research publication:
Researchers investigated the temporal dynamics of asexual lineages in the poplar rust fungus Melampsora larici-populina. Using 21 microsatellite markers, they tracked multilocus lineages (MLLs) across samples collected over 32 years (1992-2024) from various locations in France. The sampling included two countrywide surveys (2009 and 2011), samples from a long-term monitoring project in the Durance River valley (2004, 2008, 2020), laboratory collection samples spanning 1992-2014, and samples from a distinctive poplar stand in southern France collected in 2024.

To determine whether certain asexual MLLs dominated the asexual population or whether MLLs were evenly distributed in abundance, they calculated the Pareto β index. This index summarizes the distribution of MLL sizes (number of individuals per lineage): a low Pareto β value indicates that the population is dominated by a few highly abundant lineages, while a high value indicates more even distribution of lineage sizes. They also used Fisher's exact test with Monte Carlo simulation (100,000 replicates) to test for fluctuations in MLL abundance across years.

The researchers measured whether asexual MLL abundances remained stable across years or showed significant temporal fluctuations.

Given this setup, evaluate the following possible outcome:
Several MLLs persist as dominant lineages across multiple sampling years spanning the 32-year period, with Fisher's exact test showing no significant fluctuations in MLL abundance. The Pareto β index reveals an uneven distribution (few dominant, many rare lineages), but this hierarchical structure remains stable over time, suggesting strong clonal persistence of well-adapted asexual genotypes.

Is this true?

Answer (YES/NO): NO